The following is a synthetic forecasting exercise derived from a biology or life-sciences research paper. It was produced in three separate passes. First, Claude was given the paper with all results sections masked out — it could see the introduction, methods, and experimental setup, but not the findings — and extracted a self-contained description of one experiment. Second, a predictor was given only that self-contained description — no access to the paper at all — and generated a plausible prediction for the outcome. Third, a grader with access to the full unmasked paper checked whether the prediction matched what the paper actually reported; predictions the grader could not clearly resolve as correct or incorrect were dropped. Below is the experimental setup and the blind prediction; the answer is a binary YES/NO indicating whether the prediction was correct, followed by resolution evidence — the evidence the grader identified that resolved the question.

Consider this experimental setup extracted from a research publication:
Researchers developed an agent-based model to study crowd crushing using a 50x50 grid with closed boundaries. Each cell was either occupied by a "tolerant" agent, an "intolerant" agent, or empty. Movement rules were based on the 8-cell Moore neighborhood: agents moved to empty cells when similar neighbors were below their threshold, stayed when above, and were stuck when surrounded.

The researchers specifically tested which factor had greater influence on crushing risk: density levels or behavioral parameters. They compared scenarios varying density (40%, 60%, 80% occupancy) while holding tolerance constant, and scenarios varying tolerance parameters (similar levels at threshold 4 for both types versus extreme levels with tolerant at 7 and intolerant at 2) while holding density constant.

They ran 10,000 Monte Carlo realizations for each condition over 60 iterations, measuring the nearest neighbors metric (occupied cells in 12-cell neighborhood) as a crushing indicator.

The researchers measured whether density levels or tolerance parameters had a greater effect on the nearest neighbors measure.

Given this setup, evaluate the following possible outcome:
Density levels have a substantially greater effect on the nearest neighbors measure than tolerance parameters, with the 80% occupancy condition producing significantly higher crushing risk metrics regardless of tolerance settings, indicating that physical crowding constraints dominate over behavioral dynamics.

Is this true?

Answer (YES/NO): YES